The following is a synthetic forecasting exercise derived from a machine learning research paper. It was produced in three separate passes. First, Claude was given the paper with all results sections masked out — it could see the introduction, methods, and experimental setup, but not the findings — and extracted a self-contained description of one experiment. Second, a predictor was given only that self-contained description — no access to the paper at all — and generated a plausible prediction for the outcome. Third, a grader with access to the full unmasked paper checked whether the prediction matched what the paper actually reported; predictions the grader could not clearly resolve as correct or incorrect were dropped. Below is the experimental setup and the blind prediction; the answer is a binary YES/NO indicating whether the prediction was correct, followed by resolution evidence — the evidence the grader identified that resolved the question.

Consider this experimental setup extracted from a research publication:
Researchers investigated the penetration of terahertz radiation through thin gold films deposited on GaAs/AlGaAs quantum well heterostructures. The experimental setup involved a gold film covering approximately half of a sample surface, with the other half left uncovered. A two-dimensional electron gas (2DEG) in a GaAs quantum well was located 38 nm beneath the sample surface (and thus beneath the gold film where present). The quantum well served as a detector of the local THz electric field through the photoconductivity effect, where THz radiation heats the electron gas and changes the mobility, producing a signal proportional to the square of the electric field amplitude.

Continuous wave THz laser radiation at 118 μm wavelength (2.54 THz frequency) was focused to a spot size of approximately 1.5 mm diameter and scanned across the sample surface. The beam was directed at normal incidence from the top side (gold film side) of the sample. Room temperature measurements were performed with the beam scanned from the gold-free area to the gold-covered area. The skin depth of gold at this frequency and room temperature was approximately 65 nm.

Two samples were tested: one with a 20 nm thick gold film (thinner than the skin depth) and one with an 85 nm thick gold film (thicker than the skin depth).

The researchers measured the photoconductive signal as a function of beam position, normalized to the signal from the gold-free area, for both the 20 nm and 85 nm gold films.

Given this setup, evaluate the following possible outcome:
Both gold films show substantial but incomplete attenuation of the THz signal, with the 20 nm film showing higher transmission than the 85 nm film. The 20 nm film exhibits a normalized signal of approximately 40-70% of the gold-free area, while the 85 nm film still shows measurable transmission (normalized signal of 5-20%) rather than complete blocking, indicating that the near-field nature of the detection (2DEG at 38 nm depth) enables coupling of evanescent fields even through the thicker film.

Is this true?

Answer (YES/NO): NO